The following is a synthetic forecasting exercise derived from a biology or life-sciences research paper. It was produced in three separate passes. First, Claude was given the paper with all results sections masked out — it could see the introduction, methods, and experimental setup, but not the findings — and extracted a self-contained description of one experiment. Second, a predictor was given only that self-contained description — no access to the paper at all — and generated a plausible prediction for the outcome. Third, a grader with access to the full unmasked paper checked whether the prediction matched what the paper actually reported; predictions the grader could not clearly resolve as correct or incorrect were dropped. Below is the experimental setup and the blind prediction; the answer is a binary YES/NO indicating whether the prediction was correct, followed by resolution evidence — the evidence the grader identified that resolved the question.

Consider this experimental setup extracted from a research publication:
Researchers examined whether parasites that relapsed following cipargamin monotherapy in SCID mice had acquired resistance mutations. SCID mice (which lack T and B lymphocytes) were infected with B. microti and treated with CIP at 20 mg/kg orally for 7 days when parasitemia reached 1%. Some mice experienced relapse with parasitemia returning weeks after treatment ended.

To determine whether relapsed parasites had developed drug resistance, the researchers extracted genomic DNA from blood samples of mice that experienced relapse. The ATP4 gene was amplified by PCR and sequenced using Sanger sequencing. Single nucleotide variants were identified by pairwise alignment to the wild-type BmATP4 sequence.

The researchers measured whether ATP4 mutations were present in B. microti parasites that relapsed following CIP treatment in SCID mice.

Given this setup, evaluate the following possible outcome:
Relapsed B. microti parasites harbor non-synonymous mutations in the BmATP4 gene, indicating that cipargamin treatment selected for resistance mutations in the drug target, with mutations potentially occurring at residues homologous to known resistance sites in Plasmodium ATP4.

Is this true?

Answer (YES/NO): NO